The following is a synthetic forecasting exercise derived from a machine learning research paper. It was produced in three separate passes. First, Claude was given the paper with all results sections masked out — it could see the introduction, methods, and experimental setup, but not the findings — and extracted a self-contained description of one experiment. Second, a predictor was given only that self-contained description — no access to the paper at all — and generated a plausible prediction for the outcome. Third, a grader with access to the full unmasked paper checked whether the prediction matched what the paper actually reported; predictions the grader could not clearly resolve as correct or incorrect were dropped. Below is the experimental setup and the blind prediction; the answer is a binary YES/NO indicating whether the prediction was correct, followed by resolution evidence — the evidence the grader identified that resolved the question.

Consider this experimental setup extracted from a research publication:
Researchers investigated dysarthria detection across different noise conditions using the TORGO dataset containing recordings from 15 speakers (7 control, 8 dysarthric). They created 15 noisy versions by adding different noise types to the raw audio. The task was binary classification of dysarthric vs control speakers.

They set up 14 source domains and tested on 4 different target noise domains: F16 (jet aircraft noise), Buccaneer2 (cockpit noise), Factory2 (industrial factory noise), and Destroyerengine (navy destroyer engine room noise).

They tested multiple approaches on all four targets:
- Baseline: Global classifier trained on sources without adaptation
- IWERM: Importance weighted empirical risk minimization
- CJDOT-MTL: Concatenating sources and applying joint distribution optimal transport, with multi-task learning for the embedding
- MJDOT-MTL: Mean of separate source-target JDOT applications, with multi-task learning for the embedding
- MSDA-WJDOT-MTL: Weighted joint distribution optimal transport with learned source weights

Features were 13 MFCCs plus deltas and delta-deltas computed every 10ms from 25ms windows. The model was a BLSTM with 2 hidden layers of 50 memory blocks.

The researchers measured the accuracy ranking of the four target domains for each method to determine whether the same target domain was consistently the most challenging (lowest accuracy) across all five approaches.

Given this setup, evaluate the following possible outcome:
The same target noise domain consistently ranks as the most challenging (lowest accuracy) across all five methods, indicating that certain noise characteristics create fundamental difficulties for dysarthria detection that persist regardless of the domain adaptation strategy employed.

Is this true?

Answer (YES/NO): NO